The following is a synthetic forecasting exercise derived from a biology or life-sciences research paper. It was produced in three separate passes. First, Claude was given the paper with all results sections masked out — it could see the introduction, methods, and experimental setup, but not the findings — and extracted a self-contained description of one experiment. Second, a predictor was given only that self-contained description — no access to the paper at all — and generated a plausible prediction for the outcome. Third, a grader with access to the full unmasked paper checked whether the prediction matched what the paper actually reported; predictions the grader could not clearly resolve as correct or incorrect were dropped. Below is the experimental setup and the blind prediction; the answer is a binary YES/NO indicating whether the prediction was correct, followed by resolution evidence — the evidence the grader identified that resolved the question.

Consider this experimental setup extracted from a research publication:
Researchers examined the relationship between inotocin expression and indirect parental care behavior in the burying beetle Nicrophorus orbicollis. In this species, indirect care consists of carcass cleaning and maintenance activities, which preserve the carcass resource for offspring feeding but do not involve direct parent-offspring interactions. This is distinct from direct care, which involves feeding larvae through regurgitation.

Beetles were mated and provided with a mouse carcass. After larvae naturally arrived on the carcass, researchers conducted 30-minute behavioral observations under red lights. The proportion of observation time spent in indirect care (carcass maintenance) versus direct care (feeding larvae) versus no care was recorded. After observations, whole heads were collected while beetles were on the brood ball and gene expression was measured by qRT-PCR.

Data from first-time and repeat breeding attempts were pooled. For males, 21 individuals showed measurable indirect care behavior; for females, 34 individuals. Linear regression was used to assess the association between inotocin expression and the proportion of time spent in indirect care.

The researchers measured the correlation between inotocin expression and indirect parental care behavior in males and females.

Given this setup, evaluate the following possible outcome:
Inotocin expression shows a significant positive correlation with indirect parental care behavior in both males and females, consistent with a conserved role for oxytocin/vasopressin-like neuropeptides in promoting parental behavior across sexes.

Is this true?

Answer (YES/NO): NO